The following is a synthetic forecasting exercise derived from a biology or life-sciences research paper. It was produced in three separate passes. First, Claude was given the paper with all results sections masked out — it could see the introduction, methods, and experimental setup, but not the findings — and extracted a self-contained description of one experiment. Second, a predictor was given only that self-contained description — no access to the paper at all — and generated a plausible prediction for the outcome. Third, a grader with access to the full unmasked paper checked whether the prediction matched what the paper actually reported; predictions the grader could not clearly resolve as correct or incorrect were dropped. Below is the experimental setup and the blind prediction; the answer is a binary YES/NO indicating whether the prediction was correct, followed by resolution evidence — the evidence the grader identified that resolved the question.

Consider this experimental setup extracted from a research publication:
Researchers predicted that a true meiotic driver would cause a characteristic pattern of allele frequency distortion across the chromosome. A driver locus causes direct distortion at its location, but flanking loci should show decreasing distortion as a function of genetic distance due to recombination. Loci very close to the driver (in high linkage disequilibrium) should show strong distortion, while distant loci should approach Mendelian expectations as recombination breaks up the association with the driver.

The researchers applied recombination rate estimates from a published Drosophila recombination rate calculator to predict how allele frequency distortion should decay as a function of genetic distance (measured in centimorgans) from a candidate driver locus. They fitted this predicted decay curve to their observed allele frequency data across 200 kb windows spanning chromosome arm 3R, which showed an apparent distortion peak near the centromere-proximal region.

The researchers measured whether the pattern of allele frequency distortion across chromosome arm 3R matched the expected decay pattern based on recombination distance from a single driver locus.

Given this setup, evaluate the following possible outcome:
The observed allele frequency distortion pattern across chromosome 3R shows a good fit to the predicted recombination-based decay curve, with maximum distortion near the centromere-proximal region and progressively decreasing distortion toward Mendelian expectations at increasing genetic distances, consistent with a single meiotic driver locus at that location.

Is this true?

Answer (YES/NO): YES